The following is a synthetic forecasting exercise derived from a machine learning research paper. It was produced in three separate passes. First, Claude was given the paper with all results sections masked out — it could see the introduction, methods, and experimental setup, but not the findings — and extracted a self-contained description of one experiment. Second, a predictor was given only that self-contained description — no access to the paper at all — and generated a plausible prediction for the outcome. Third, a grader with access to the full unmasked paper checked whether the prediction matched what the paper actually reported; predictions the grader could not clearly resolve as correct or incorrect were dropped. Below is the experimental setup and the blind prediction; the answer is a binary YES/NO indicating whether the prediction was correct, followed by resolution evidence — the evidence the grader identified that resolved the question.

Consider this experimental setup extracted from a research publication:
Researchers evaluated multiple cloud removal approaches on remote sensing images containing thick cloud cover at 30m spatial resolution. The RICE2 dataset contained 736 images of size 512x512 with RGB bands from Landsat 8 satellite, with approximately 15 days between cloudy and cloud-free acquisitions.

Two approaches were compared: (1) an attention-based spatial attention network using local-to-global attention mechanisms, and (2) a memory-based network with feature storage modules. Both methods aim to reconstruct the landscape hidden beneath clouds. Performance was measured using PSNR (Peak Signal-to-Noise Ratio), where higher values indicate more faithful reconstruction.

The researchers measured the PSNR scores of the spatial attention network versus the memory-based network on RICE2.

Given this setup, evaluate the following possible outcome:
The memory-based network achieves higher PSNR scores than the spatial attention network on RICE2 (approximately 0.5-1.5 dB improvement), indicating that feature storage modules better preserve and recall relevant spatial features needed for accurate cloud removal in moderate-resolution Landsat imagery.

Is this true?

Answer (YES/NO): NO